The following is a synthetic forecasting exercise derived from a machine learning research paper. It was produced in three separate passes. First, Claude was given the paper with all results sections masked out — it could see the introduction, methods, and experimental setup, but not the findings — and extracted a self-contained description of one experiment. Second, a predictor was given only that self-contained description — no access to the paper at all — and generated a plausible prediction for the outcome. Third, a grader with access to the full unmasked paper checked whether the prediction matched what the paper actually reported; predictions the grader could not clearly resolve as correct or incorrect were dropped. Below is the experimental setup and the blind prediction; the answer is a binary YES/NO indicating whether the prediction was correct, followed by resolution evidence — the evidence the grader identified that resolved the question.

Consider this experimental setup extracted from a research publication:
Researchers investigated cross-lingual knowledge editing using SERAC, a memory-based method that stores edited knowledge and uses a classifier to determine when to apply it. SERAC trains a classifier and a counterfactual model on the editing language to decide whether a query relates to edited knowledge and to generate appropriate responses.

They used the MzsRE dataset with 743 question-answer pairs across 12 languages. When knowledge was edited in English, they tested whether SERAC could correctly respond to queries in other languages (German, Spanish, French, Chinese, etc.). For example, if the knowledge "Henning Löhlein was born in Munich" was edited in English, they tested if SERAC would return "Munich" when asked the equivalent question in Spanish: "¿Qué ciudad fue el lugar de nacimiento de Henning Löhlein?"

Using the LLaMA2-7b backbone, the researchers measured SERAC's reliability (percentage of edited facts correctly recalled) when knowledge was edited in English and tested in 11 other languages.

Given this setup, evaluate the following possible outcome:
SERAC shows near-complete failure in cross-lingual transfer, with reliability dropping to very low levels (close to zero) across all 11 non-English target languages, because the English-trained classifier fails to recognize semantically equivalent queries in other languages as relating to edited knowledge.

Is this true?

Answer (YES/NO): YES